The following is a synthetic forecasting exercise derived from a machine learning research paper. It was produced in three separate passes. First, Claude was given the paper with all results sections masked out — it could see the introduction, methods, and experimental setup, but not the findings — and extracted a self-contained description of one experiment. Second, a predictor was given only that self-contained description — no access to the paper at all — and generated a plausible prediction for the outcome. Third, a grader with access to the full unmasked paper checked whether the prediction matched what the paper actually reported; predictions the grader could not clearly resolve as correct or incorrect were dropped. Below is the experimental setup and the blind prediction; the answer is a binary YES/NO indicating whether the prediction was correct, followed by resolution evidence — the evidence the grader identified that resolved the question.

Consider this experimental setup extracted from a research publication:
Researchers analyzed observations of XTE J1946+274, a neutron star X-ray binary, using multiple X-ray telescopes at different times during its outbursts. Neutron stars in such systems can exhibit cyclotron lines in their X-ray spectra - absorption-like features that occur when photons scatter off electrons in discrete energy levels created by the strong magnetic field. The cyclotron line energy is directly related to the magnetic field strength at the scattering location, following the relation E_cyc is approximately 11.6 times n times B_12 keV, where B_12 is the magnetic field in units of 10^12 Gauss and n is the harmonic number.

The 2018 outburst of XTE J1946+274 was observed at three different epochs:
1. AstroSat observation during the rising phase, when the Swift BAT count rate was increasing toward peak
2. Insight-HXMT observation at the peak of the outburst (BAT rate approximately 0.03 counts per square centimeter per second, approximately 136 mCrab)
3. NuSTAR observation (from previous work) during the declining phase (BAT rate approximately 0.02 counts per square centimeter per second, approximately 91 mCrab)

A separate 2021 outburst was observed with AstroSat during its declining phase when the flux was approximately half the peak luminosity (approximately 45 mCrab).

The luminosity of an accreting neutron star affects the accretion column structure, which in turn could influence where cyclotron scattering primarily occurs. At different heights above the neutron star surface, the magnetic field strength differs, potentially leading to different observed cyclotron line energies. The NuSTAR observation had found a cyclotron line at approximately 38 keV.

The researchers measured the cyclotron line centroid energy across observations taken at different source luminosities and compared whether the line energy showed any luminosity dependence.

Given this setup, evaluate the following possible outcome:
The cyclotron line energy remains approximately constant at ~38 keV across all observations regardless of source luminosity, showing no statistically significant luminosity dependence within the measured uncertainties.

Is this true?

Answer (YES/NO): NO